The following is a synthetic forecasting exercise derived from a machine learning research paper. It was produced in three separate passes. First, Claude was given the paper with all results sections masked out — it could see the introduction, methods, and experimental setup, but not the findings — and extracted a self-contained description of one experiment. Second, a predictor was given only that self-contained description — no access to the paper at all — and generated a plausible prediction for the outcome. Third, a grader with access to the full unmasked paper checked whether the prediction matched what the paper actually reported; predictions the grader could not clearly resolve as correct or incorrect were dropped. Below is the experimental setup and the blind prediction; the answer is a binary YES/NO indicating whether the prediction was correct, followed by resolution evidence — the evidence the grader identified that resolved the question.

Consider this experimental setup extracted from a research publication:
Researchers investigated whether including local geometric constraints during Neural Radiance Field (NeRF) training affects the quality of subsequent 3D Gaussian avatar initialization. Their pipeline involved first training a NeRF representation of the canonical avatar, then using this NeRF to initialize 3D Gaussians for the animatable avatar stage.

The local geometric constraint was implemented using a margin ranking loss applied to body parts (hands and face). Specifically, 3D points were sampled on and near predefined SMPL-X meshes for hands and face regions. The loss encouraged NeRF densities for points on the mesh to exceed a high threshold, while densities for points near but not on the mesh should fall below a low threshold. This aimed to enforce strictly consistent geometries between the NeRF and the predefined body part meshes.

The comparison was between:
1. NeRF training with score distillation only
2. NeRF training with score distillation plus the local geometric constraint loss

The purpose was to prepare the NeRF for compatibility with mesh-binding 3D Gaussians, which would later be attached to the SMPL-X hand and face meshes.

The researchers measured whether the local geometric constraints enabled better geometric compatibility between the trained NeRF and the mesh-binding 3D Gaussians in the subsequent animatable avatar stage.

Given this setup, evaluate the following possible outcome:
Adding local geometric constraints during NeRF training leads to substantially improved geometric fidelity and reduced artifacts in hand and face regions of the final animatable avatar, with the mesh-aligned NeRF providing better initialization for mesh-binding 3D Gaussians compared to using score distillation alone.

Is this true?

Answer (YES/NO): YES